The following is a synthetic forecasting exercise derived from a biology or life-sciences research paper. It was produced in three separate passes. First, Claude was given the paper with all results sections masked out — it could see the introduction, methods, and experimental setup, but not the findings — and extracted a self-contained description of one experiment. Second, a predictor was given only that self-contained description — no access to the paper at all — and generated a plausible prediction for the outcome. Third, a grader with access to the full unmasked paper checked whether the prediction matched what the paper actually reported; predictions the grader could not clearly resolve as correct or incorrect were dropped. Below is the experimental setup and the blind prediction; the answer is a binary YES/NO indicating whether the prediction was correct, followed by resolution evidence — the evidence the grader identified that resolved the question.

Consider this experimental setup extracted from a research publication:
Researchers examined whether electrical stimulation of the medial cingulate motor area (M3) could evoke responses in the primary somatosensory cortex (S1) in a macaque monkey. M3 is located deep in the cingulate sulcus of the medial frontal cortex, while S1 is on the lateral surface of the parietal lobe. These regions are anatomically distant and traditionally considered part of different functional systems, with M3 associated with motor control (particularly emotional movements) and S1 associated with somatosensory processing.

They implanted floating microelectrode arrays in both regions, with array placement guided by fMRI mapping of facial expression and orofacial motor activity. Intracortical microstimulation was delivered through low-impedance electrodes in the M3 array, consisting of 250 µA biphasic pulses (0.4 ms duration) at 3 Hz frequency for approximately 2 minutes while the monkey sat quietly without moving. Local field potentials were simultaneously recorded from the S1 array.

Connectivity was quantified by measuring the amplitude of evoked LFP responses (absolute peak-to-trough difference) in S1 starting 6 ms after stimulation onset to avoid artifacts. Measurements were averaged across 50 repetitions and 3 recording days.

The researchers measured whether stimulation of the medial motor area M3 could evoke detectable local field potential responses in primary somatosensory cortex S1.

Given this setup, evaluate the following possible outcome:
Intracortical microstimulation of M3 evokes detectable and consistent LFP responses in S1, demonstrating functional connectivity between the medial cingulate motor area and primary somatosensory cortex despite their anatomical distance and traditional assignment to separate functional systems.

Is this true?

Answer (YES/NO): YES